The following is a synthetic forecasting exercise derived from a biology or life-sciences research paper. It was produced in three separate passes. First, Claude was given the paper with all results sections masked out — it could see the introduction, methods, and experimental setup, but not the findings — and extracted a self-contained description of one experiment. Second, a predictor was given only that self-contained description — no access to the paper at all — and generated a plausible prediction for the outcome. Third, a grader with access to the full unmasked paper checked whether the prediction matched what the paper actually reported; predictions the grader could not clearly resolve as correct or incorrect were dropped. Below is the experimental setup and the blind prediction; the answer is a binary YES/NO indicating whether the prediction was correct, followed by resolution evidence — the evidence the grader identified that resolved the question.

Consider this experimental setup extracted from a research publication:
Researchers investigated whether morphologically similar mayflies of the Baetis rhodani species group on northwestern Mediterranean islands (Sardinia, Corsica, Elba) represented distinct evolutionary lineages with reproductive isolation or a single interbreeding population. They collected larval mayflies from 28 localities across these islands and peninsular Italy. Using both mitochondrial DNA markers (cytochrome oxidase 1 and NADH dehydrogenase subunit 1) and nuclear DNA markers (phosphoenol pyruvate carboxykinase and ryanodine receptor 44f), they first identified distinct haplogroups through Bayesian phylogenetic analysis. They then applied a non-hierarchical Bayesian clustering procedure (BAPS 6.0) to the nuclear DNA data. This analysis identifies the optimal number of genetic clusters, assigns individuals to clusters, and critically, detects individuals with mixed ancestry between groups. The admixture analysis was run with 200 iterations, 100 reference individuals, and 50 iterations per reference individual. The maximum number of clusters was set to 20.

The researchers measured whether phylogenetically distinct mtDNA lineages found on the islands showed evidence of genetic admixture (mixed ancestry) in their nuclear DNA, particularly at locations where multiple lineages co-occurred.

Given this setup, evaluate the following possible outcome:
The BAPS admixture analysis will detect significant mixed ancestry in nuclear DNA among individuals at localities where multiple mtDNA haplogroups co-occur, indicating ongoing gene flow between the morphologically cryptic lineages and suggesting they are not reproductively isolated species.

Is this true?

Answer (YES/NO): NO